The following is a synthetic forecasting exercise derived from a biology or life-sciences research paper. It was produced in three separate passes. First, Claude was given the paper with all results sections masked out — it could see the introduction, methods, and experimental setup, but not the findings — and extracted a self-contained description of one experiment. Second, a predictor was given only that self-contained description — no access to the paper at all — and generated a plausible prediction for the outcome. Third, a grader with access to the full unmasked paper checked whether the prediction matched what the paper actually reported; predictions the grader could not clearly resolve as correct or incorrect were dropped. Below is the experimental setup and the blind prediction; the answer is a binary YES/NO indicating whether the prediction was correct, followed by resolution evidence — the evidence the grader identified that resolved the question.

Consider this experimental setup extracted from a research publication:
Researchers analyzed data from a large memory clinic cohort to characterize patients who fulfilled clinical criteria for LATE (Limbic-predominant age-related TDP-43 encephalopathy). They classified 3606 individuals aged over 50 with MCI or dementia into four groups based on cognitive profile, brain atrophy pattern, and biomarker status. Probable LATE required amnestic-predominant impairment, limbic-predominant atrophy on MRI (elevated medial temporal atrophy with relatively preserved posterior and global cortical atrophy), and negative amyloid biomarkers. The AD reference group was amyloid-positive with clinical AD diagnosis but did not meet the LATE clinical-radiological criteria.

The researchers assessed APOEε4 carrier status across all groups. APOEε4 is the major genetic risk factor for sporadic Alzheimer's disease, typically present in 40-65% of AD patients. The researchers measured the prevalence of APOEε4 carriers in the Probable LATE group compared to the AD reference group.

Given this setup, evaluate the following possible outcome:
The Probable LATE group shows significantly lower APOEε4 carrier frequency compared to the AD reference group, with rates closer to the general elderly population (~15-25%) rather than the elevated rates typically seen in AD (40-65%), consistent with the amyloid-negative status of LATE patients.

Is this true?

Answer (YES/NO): NO